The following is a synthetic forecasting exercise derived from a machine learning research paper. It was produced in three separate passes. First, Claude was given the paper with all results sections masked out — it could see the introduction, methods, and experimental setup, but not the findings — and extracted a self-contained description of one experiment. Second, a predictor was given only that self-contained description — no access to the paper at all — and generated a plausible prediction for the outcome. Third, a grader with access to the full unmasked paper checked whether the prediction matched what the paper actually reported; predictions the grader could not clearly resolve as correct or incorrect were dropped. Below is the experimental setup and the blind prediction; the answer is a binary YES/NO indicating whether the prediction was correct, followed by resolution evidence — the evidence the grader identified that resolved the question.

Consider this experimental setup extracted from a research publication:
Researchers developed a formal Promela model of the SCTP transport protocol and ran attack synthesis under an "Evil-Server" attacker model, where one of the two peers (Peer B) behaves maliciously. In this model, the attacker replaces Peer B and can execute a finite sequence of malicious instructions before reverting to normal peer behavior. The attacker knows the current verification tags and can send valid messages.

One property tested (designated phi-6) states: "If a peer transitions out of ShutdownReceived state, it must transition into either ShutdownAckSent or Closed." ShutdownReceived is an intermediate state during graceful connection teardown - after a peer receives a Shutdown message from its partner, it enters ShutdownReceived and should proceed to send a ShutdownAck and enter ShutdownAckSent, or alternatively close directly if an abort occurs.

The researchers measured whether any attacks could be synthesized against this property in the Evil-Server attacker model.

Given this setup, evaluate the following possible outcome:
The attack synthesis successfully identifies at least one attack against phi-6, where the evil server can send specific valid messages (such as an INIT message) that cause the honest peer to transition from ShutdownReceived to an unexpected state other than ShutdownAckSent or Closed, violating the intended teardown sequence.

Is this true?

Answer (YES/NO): YES